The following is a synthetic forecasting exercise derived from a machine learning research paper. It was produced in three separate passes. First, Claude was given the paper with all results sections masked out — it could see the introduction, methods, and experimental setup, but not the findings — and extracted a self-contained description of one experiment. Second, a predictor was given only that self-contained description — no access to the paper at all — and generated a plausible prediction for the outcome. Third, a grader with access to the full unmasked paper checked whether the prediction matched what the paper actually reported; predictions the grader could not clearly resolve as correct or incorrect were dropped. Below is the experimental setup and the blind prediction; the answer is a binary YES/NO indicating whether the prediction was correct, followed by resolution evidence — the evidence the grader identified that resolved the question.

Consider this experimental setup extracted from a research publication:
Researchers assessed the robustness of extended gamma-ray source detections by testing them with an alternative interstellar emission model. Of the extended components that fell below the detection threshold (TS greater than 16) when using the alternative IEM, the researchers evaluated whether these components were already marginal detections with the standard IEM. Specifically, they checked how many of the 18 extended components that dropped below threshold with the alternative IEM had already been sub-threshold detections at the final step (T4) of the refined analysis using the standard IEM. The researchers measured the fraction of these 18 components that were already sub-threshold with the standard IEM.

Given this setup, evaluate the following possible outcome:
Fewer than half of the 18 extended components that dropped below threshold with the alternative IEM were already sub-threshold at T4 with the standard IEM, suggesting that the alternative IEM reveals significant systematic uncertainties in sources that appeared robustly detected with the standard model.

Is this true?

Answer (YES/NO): NO